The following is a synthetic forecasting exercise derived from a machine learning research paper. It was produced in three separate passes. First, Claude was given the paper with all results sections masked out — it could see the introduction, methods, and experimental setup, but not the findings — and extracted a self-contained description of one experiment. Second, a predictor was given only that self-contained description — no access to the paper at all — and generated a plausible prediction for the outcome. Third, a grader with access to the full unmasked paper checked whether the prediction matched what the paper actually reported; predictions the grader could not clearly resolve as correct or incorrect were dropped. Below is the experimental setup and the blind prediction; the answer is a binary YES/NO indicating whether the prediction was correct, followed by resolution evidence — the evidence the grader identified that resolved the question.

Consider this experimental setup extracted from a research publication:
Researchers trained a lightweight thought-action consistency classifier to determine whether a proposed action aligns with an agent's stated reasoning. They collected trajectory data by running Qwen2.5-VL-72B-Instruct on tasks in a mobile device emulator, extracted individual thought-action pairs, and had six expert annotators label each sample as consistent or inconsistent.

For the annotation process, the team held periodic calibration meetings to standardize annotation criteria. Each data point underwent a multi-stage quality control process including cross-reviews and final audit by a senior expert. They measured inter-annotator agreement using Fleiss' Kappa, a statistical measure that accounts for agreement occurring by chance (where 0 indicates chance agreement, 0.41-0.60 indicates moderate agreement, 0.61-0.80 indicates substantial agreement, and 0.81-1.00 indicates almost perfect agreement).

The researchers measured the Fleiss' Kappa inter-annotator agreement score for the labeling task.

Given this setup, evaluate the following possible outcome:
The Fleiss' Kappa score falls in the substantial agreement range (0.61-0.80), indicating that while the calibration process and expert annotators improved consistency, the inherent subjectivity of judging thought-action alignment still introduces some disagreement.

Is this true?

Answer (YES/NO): NO